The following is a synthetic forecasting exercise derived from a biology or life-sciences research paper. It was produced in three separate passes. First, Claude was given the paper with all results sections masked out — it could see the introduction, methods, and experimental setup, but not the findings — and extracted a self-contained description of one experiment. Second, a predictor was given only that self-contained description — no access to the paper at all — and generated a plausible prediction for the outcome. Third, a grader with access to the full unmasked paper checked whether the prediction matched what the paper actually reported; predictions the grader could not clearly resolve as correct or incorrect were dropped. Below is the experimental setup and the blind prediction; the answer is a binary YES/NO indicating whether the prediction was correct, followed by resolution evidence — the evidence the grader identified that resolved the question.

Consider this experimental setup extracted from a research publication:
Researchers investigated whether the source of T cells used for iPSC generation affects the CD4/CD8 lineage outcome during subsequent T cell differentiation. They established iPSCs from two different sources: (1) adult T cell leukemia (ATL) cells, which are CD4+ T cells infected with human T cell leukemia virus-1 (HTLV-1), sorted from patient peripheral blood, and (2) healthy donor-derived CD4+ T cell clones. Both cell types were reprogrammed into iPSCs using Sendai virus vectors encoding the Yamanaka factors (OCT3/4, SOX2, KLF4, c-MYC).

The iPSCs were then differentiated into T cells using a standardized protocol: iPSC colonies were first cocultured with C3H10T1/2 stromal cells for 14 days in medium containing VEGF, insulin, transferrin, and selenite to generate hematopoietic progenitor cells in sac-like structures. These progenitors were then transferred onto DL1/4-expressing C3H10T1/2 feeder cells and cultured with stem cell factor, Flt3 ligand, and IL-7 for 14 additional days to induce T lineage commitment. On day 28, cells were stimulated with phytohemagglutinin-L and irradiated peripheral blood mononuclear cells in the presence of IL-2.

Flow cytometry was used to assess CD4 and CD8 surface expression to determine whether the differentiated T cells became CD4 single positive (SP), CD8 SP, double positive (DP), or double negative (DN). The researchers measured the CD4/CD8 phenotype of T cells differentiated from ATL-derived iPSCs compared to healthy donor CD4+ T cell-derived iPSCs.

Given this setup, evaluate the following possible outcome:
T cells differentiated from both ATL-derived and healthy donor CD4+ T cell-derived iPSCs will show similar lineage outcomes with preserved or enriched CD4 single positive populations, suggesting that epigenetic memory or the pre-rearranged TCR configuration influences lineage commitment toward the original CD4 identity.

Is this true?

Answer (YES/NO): NO